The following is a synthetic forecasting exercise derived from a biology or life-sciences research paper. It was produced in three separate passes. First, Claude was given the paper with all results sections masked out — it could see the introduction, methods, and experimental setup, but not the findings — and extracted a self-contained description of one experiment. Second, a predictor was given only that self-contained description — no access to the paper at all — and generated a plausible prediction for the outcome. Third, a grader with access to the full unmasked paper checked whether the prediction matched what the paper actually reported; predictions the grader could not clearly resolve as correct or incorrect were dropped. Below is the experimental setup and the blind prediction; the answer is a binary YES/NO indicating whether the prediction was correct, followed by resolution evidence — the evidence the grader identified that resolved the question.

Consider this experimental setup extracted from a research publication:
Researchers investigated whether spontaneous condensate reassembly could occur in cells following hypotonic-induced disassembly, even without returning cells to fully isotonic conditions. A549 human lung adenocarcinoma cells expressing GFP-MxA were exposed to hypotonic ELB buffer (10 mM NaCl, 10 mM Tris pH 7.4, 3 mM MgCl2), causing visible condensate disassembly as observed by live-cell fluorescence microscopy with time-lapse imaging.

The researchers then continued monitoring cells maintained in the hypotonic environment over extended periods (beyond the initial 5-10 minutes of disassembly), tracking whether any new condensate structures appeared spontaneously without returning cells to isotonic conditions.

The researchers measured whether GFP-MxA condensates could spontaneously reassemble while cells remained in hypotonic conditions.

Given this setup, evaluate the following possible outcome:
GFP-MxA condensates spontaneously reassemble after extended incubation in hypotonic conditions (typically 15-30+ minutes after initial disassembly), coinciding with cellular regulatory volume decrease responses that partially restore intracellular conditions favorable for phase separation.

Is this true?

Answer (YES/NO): NO